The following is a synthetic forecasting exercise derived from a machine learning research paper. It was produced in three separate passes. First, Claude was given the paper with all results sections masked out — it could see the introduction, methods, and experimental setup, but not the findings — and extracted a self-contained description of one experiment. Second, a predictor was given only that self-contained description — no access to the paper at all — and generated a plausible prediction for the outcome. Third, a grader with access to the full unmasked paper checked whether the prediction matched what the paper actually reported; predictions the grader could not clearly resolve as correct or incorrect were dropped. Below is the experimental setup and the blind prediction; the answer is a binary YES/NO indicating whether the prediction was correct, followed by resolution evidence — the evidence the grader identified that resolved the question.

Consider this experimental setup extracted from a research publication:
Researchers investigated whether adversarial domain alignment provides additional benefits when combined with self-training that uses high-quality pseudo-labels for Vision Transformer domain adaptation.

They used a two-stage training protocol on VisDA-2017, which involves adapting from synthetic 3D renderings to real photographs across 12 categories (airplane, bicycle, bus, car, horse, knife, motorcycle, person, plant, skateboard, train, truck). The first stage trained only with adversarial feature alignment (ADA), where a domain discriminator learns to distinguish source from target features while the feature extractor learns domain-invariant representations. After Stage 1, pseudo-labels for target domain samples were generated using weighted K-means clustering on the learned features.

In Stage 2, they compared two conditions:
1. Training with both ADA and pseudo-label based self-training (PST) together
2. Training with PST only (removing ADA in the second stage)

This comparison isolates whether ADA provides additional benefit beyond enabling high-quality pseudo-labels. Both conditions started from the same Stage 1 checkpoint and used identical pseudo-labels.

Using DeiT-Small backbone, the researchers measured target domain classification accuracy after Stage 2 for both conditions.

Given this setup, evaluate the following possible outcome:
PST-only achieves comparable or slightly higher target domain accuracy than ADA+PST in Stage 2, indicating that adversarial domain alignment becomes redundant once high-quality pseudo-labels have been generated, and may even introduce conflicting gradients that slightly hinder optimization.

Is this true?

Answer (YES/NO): NO